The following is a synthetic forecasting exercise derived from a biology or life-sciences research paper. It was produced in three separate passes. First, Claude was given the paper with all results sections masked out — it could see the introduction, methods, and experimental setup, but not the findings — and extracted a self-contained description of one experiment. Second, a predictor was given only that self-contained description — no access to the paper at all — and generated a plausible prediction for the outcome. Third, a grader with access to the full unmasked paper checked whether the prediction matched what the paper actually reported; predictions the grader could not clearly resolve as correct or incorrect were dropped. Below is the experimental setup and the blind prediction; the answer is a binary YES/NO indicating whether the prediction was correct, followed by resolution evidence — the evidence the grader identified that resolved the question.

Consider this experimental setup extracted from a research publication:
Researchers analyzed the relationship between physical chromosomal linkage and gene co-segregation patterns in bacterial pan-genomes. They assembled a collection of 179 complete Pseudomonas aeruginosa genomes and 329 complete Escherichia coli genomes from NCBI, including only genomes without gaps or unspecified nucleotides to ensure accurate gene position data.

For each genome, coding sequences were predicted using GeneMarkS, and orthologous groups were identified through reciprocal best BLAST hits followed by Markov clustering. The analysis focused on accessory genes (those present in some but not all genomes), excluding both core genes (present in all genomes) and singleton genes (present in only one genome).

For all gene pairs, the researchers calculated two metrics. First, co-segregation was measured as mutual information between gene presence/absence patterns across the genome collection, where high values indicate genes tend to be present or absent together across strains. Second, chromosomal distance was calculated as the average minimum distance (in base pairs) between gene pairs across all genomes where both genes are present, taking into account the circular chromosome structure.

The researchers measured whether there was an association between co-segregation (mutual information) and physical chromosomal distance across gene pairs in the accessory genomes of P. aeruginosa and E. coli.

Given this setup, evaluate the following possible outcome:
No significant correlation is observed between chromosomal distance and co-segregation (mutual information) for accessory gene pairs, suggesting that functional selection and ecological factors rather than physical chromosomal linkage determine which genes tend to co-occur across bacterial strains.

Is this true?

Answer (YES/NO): NO